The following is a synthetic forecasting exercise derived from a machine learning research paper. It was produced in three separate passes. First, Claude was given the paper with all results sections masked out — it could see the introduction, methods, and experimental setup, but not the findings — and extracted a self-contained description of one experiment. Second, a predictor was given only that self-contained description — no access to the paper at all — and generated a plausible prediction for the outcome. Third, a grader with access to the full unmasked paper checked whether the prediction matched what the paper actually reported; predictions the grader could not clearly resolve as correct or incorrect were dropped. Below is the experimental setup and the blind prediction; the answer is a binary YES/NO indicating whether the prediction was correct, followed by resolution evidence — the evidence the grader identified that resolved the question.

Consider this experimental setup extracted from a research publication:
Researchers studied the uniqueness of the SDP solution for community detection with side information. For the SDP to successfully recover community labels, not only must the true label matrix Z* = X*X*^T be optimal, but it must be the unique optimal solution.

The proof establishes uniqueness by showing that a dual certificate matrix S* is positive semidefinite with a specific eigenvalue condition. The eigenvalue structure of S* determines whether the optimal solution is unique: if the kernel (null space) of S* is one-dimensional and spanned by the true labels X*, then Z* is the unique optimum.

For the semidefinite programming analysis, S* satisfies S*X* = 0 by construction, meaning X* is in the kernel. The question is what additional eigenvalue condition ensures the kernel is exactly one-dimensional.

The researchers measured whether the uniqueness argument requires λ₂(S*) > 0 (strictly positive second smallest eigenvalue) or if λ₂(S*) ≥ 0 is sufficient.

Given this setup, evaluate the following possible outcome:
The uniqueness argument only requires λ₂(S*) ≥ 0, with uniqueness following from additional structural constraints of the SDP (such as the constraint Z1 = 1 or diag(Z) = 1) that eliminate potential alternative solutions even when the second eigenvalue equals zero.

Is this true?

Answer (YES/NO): NO